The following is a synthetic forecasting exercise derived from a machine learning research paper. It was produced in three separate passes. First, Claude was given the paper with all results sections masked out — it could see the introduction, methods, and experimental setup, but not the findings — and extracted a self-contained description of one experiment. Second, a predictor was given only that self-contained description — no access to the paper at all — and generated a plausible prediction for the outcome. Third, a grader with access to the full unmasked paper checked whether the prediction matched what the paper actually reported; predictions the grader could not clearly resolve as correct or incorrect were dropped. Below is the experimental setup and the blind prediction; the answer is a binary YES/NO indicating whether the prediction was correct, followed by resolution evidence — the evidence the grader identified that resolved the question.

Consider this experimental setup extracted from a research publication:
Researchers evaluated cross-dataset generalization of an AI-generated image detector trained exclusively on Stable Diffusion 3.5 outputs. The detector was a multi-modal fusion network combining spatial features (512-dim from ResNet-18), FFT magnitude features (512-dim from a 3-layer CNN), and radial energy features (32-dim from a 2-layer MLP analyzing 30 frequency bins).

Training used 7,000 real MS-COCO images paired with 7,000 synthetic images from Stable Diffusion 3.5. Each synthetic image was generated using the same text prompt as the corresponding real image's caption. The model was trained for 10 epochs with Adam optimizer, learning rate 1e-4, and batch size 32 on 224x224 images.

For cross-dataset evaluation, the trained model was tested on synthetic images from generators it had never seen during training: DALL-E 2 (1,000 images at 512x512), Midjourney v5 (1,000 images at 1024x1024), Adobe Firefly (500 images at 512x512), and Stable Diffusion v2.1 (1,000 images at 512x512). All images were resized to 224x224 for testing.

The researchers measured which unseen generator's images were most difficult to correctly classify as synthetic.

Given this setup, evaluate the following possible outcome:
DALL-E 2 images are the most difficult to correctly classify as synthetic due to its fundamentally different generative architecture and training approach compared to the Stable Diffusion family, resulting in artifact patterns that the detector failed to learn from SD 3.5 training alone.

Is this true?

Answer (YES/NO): NO